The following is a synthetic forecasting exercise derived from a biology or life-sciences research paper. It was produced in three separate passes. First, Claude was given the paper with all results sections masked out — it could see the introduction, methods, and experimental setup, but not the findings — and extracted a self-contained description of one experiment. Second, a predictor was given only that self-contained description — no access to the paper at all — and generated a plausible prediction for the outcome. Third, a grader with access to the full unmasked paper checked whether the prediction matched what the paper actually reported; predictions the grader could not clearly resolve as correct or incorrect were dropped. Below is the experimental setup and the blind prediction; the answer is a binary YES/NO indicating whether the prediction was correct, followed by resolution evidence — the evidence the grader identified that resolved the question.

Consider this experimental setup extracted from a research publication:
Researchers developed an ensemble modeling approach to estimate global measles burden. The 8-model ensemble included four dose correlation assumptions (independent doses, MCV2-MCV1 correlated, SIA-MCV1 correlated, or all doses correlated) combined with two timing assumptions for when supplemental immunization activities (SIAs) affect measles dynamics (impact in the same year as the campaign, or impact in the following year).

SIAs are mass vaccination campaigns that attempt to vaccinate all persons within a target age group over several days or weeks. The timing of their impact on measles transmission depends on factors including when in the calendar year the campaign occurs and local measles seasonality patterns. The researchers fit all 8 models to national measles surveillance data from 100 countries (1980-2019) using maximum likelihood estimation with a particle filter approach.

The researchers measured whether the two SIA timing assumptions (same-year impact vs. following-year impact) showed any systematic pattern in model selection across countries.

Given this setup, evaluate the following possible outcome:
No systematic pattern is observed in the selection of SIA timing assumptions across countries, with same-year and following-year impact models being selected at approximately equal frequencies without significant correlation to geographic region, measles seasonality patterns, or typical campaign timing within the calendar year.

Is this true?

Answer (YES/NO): NO